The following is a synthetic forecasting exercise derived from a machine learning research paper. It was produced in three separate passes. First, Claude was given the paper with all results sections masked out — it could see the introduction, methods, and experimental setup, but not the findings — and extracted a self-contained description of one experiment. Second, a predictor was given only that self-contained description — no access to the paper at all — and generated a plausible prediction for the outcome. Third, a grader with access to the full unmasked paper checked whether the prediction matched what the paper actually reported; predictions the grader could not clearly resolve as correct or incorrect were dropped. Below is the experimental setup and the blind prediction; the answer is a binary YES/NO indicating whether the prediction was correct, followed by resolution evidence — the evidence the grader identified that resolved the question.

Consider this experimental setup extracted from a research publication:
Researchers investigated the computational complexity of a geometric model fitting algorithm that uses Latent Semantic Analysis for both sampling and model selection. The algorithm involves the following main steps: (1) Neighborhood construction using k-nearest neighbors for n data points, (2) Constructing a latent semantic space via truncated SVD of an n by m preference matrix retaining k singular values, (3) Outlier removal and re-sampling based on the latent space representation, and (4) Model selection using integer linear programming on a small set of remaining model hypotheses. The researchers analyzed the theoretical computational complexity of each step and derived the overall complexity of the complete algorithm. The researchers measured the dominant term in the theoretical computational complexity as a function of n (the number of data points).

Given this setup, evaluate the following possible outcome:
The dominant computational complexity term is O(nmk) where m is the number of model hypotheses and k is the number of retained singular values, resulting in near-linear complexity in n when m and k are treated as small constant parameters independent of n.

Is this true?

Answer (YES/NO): NO